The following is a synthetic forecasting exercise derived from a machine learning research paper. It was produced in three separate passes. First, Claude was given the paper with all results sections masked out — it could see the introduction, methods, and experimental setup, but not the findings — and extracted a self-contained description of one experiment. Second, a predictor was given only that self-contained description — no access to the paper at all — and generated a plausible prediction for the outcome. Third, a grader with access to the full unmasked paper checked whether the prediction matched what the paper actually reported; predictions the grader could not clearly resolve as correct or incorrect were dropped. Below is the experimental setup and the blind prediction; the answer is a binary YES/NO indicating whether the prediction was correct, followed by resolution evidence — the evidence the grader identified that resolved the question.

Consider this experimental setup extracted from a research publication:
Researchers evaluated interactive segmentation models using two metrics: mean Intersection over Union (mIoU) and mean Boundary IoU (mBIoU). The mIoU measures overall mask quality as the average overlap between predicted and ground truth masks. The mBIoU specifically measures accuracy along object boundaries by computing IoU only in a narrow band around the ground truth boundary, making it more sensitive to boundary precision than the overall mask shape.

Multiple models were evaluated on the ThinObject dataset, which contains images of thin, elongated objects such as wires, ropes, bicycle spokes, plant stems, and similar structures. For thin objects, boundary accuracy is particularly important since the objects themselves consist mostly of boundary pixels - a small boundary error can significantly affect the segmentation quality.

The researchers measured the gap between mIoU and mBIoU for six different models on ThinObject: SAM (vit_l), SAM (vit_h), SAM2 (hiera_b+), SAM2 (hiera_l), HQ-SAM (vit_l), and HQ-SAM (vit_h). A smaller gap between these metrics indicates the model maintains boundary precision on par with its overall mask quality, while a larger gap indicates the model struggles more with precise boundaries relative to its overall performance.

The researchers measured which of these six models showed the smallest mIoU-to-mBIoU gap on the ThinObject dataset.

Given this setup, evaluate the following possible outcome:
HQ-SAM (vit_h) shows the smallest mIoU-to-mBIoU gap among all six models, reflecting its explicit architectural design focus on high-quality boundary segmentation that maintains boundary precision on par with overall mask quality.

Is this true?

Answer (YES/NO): NO